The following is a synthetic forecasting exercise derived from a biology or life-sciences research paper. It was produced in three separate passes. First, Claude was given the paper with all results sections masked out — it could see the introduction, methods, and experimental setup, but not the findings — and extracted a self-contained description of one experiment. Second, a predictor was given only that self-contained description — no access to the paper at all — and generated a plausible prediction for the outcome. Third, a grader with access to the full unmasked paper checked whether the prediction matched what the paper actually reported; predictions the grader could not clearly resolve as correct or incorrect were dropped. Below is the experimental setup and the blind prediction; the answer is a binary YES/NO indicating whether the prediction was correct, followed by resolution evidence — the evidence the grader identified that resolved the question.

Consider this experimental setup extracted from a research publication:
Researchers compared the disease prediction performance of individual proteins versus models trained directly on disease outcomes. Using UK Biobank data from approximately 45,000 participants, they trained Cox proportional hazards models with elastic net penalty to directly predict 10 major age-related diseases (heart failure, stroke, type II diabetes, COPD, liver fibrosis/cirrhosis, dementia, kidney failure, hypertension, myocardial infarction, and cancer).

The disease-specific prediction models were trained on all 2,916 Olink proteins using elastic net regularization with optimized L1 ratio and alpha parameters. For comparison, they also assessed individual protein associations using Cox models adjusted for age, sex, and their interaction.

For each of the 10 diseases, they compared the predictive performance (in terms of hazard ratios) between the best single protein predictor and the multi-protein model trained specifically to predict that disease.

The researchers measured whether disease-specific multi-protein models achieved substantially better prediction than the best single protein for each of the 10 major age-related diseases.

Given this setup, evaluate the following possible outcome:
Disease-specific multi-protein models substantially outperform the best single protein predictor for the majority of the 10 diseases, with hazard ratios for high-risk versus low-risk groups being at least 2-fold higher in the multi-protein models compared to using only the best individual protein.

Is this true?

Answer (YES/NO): NO